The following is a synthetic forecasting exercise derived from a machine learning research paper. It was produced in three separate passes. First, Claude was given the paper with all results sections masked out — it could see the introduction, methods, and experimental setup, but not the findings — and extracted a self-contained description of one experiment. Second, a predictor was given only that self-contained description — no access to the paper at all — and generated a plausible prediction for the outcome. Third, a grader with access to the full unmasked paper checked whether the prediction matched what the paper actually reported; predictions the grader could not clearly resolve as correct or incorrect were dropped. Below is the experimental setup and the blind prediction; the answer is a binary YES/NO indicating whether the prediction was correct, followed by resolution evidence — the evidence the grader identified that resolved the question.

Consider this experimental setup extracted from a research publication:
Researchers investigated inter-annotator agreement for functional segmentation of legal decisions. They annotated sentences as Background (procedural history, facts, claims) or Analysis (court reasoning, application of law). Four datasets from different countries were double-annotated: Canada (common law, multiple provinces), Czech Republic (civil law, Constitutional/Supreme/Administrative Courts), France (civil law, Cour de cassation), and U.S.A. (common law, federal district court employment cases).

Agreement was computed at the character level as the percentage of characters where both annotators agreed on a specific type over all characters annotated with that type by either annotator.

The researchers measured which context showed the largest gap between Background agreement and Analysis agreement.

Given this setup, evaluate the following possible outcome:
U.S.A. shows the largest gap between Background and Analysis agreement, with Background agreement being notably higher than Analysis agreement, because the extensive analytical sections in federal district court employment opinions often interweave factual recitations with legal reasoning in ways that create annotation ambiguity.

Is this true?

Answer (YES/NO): NO